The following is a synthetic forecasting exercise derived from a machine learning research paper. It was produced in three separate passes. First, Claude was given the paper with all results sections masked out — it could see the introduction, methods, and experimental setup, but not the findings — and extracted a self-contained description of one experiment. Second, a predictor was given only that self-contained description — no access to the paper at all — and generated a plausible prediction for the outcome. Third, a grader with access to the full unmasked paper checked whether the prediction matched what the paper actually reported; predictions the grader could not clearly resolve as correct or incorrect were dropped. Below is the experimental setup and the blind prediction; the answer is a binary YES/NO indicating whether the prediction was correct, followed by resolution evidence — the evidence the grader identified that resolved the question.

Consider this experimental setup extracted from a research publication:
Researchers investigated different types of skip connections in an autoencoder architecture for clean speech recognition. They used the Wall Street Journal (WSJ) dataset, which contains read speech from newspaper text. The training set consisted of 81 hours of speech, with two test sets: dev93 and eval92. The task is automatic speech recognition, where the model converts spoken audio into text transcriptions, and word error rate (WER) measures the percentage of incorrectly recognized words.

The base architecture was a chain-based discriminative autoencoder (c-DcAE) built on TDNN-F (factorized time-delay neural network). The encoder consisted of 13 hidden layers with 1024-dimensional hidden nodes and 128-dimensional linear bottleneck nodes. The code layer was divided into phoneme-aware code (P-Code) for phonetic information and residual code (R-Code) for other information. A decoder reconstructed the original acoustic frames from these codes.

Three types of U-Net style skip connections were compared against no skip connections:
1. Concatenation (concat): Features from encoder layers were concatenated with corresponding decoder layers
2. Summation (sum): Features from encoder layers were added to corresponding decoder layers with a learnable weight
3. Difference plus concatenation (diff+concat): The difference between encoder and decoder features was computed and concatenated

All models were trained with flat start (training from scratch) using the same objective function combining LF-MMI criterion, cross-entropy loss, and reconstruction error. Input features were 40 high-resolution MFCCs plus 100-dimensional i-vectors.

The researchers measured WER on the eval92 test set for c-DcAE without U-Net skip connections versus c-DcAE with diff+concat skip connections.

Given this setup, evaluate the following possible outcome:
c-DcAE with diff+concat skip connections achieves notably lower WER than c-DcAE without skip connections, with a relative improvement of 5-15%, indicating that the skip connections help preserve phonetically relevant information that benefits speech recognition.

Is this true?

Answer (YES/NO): NO